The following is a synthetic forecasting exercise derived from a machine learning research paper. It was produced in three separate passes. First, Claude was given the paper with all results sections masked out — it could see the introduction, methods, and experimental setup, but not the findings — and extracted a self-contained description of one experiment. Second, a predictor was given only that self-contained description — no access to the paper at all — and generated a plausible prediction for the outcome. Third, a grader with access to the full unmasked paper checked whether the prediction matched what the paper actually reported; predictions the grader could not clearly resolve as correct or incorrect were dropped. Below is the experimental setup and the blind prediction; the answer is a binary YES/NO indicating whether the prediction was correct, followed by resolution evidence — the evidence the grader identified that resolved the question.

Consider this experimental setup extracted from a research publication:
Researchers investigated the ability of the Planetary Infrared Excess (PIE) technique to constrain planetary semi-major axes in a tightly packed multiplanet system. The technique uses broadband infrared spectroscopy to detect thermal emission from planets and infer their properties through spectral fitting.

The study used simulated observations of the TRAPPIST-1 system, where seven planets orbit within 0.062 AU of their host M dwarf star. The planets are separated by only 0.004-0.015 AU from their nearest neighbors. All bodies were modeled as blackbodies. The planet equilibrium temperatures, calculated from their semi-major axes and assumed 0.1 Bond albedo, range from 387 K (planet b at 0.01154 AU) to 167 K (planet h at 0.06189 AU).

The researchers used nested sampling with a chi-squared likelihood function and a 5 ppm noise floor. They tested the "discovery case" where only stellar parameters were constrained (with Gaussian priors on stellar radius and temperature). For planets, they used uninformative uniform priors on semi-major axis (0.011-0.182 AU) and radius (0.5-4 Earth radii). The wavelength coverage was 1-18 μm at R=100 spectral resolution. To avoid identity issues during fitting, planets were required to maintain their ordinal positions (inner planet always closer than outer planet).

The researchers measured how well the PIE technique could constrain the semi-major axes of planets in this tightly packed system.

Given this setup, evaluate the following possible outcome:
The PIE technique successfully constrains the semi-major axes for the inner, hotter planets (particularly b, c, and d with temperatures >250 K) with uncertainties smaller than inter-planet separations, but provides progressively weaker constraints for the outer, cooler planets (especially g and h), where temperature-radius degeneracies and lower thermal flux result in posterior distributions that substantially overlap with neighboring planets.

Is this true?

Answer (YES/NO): NO